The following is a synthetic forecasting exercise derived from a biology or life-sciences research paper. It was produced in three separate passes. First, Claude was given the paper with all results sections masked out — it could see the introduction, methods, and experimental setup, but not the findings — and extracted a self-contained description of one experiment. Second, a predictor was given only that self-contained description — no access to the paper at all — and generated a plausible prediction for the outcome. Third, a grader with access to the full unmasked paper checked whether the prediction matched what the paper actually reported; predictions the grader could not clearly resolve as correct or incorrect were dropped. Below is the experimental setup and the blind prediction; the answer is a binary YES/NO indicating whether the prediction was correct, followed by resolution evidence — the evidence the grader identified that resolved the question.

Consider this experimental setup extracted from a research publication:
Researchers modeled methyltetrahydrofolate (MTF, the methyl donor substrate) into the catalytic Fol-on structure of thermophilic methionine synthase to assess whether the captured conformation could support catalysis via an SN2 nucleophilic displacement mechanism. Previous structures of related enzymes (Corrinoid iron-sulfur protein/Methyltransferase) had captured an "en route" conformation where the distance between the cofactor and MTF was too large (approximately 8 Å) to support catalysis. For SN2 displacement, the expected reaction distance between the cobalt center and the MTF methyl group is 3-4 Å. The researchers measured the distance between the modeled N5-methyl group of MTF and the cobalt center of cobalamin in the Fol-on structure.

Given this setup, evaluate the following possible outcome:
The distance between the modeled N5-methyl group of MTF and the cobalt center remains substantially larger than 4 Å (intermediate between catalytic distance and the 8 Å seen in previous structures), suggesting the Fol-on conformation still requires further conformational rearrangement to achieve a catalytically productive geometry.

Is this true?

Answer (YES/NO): NO